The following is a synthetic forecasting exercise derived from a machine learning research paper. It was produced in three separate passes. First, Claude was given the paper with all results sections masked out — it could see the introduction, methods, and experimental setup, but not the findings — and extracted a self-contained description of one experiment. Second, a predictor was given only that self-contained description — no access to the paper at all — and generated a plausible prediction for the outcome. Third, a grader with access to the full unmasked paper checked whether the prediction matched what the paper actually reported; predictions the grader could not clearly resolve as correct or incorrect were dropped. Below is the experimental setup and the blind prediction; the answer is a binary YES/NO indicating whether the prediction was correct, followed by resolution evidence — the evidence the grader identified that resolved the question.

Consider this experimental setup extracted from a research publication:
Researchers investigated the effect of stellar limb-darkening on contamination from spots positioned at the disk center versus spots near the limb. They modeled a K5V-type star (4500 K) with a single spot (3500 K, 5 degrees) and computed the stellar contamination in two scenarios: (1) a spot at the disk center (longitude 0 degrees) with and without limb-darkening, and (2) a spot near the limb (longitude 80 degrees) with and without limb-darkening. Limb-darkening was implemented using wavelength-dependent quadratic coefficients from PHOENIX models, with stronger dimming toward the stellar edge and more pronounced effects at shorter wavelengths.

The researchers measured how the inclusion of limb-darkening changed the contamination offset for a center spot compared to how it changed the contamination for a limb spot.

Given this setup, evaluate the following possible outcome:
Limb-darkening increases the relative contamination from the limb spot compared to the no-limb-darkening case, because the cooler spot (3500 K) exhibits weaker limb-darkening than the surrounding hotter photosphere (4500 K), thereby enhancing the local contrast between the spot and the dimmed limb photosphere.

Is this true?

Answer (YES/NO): NO